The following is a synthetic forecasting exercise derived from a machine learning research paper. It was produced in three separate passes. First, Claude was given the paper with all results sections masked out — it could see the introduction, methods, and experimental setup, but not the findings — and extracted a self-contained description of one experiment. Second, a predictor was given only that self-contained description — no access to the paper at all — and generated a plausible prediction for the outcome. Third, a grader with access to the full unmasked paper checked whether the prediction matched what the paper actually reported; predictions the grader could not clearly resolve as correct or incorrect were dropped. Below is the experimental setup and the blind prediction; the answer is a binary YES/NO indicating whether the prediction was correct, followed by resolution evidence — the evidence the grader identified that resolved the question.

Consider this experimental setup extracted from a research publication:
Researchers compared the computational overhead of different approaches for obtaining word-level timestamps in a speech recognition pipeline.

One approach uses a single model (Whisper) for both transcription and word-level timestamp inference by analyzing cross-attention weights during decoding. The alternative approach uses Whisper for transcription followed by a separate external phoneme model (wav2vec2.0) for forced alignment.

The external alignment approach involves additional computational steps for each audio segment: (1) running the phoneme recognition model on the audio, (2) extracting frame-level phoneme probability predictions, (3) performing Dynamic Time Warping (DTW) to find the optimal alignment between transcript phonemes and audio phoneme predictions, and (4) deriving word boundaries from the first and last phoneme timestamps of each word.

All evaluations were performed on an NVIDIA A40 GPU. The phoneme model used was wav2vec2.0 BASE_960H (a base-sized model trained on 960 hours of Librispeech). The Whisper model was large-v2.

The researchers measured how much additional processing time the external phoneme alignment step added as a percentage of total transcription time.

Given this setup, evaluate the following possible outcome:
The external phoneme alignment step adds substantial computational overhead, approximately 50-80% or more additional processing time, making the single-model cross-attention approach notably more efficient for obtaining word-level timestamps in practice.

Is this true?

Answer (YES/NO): NO